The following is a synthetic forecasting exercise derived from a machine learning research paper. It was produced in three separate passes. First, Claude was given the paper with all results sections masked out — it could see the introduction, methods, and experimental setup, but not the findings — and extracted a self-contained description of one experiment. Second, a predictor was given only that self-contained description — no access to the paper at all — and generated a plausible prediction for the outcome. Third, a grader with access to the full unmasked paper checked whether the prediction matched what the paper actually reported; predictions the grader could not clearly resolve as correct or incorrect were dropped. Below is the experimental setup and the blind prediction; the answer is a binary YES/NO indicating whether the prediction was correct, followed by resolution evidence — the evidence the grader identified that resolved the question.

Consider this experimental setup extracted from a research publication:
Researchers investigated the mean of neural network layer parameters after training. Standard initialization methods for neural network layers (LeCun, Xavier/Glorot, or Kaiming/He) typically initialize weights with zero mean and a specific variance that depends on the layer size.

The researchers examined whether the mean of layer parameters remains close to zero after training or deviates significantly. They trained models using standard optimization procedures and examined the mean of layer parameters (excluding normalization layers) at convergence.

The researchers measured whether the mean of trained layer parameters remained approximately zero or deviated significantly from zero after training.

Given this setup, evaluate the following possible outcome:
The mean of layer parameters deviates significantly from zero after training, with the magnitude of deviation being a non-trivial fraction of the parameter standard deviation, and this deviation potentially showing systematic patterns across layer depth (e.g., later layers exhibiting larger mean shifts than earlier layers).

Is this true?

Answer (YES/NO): NO